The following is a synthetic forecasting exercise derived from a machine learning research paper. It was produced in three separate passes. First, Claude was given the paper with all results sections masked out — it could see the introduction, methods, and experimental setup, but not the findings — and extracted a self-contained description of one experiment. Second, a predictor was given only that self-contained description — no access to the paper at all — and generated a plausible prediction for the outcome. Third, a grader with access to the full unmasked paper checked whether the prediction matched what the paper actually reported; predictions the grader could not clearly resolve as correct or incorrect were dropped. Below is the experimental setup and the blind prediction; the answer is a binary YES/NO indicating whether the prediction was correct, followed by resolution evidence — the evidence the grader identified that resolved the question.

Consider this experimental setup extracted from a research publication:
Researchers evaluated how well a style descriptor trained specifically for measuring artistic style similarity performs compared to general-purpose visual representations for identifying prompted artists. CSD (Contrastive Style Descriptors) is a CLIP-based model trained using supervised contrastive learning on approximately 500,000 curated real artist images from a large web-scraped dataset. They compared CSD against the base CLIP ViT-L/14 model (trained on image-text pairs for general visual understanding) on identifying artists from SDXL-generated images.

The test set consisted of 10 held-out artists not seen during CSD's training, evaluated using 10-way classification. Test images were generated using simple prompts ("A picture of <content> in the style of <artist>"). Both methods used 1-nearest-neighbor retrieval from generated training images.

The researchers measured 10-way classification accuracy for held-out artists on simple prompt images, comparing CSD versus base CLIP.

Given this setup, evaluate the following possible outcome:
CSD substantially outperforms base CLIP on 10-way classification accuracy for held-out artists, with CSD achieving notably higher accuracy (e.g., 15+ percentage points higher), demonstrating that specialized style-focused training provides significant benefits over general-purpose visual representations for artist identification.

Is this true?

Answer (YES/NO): NO